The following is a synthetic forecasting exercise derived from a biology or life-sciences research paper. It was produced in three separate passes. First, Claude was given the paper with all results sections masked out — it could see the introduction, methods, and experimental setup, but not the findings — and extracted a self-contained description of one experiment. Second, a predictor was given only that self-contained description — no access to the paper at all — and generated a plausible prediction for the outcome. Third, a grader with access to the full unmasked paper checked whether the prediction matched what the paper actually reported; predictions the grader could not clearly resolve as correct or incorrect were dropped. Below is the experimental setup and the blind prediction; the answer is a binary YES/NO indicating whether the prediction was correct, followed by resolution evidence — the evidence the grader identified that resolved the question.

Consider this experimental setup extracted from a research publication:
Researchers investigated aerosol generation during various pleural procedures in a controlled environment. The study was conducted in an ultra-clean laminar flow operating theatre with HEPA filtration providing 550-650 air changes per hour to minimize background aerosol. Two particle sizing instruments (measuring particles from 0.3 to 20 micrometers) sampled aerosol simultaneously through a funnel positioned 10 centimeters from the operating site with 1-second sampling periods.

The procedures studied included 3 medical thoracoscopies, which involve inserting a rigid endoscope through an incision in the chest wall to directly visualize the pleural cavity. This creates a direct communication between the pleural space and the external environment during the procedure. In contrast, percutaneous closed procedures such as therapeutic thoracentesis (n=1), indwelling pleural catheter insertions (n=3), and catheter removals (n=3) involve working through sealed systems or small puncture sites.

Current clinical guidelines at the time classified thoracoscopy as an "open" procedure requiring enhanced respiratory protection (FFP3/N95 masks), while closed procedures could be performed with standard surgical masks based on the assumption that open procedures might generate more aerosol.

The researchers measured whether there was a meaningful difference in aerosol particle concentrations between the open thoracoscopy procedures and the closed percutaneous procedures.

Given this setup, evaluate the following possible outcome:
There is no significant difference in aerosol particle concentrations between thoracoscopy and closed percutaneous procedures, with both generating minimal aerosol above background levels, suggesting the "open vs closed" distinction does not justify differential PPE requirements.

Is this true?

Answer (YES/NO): YES